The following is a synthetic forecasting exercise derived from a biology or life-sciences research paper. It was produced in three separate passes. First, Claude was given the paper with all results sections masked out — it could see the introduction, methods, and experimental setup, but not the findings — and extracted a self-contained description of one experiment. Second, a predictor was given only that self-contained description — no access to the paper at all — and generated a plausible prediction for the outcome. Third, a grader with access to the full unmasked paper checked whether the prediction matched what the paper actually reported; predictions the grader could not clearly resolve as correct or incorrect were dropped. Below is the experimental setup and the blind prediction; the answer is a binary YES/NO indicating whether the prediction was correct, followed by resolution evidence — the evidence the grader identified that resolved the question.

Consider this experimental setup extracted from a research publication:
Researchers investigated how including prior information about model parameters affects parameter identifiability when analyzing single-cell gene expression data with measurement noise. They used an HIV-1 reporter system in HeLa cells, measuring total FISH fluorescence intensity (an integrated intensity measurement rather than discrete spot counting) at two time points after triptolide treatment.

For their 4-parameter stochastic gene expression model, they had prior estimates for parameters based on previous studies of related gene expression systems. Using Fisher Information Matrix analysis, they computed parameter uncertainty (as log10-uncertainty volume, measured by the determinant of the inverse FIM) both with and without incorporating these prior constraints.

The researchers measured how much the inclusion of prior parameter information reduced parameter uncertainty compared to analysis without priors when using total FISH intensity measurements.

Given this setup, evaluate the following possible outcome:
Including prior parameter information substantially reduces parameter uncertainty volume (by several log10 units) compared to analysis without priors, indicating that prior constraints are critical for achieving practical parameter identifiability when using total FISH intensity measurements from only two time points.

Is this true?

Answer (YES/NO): NO